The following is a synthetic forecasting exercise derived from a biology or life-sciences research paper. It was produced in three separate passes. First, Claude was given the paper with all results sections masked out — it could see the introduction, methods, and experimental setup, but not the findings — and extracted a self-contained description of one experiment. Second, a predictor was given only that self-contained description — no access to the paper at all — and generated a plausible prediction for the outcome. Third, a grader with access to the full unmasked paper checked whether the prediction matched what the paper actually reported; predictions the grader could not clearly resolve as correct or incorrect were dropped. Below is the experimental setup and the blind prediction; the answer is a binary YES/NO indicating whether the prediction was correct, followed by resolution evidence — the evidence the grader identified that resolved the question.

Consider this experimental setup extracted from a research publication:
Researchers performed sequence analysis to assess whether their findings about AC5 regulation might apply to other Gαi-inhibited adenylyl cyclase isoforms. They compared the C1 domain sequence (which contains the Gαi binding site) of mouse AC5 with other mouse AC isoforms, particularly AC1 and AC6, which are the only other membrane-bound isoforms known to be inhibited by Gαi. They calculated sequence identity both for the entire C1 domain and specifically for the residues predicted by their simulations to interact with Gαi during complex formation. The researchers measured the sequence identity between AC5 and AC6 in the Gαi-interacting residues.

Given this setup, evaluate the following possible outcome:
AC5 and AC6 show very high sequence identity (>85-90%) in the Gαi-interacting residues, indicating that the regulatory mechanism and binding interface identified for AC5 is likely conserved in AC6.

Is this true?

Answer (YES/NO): YES